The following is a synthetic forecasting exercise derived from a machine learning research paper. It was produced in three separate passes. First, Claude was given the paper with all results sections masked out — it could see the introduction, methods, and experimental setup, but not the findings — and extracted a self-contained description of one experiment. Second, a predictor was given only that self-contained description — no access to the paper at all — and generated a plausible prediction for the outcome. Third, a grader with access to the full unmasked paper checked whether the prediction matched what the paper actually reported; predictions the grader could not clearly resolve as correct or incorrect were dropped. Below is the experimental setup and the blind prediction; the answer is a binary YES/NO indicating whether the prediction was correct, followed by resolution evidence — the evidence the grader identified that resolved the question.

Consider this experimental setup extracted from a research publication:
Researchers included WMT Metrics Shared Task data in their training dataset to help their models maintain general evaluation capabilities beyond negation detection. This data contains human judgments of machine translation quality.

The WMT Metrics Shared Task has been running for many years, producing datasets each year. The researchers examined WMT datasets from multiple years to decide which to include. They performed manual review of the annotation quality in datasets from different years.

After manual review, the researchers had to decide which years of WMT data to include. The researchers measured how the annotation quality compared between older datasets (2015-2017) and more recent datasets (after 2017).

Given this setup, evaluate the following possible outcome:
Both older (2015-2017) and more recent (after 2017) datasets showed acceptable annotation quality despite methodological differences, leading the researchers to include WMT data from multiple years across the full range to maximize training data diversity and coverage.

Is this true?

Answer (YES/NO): NO